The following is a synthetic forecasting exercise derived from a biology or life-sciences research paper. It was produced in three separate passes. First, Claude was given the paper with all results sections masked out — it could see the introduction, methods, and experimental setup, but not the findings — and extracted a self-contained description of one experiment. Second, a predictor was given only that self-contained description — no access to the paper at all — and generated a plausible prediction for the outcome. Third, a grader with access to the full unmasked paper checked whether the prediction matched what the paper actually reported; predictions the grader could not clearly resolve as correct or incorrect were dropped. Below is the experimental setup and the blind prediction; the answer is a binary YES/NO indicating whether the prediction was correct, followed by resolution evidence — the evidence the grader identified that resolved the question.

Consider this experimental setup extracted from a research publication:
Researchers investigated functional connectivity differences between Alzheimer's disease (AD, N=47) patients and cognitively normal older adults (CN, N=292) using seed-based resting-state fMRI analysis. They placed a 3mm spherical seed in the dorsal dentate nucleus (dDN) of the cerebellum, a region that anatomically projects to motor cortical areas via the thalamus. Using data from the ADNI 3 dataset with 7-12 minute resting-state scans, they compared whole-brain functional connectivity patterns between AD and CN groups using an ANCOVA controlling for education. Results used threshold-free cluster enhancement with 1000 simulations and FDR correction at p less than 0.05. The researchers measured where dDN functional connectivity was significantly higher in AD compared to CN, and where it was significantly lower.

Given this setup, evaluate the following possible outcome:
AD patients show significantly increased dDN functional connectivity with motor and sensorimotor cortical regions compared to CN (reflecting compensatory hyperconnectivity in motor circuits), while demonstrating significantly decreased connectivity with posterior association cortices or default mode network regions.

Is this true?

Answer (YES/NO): NO